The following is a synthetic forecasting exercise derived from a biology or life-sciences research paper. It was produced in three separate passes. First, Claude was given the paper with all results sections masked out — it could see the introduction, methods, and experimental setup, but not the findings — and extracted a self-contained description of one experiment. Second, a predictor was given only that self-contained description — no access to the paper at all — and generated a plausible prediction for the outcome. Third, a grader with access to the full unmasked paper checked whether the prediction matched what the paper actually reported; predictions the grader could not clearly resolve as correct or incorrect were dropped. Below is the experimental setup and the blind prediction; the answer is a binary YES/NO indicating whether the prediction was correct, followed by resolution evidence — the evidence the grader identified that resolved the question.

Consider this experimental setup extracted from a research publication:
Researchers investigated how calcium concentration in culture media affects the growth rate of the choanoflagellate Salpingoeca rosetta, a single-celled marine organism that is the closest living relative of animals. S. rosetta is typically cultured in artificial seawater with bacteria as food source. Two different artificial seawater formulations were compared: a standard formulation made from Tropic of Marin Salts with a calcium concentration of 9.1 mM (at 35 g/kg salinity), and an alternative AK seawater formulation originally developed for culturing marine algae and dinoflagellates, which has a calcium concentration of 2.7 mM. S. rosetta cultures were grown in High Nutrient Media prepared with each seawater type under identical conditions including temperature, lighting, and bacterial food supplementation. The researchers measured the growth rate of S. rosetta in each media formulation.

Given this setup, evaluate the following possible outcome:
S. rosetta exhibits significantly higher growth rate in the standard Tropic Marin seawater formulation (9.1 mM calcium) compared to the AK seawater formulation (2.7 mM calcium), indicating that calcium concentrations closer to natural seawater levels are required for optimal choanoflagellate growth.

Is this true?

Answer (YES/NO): NO